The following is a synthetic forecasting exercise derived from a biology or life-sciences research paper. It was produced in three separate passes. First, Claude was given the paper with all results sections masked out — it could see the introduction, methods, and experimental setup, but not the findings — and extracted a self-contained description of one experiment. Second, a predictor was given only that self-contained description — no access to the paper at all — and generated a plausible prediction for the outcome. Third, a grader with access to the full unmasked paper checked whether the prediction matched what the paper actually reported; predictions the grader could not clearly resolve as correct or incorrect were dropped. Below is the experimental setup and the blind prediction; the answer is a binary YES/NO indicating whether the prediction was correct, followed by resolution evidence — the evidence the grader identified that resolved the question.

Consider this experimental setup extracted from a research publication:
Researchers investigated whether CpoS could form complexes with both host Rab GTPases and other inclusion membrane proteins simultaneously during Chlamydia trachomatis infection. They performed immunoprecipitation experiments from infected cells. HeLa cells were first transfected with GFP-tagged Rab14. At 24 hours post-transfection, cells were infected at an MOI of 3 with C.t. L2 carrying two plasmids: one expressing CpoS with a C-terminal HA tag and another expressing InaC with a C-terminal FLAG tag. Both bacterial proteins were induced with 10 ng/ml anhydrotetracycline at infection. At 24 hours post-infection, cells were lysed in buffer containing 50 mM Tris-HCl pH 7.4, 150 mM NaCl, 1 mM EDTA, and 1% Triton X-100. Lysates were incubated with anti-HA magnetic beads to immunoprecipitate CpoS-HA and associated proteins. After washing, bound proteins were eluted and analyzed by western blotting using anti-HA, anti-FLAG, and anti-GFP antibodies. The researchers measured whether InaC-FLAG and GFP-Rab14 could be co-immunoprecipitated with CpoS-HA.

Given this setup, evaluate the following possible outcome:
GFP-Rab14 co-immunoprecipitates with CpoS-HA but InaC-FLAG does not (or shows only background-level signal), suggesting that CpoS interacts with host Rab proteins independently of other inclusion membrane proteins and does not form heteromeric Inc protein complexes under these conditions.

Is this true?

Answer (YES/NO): NO